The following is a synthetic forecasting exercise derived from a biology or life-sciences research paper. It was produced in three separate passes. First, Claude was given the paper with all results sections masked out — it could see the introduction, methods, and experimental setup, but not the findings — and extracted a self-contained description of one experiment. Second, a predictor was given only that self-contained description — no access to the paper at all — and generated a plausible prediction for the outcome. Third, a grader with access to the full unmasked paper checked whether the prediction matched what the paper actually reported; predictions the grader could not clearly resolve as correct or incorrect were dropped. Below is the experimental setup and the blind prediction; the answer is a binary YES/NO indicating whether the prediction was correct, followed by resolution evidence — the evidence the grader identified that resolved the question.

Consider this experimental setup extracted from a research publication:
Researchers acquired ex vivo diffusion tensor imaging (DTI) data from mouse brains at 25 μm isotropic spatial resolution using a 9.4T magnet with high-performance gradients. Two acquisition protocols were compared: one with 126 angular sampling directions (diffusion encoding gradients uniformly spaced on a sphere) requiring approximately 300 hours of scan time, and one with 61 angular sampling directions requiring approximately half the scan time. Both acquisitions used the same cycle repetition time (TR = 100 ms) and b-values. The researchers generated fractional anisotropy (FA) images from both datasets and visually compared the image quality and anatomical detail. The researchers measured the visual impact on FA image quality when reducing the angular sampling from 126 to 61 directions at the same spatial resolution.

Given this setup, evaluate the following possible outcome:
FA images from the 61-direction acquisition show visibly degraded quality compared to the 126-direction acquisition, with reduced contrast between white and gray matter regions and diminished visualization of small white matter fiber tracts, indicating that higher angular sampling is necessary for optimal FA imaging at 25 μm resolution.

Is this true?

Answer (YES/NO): NO